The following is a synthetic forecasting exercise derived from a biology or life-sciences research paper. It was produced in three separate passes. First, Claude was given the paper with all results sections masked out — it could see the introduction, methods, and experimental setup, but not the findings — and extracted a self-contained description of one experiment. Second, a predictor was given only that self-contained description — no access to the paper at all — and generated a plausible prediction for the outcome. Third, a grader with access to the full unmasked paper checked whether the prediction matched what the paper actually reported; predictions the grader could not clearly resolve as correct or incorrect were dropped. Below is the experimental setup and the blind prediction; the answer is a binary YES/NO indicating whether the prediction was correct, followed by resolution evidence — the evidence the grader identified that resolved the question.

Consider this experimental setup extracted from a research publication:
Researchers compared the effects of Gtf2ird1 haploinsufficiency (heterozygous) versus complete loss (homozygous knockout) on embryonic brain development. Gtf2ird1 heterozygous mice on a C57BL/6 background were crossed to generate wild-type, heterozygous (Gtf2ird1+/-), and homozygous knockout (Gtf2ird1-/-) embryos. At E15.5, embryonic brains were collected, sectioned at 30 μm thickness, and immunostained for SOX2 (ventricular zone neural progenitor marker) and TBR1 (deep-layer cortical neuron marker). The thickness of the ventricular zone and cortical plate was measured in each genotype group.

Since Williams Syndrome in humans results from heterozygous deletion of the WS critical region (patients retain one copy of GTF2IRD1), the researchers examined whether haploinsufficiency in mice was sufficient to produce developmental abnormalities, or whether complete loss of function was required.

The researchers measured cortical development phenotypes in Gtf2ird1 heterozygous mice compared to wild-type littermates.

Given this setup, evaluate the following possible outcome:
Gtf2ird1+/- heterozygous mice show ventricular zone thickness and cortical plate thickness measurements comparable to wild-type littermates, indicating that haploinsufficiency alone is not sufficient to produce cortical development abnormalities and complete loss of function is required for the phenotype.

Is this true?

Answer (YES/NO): NO